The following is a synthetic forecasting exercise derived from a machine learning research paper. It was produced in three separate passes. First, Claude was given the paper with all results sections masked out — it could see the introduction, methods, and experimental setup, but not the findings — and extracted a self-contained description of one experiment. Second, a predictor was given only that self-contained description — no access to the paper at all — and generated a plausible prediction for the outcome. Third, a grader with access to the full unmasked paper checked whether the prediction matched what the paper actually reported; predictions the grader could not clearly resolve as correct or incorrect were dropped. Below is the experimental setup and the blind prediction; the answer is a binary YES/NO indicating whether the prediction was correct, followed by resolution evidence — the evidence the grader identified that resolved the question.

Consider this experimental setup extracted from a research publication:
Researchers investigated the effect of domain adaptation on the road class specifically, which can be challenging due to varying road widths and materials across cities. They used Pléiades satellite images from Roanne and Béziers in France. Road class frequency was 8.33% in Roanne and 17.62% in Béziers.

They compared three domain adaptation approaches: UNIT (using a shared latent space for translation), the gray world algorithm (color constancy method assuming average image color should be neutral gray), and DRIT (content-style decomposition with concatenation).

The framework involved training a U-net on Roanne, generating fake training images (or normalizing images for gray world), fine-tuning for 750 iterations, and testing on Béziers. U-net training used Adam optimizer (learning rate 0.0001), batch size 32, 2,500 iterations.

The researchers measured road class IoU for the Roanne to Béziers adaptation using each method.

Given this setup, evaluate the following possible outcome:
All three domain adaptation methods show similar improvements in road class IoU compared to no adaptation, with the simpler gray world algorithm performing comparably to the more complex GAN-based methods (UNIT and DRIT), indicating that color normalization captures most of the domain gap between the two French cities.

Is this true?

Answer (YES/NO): NO